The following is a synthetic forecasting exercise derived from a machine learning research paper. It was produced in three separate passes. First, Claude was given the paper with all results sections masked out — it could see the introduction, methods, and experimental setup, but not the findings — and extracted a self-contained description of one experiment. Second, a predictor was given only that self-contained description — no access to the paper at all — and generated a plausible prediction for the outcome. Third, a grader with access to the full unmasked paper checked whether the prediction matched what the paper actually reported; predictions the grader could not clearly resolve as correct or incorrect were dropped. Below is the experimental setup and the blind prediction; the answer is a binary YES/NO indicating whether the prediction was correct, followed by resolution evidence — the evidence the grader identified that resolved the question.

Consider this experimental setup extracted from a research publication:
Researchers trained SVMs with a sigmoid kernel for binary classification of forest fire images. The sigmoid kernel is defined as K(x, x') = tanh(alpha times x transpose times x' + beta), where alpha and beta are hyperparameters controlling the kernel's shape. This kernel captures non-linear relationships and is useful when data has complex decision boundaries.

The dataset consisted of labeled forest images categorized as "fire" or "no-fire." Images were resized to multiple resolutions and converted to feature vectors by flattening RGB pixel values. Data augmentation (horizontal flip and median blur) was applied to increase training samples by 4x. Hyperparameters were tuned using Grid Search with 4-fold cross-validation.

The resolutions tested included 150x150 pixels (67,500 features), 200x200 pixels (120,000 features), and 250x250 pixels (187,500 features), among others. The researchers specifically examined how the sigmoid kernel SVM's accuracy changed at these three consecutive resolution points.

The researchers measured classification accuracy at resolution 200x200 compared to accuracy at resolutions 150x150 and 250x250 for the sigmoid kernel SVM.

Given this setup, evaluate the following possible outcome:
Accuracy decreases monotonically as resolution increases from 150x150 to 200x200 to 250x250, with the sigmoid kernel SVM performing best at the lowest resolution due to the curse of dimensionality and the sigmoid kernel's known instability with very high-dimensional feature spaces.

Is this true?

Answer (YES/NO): NO